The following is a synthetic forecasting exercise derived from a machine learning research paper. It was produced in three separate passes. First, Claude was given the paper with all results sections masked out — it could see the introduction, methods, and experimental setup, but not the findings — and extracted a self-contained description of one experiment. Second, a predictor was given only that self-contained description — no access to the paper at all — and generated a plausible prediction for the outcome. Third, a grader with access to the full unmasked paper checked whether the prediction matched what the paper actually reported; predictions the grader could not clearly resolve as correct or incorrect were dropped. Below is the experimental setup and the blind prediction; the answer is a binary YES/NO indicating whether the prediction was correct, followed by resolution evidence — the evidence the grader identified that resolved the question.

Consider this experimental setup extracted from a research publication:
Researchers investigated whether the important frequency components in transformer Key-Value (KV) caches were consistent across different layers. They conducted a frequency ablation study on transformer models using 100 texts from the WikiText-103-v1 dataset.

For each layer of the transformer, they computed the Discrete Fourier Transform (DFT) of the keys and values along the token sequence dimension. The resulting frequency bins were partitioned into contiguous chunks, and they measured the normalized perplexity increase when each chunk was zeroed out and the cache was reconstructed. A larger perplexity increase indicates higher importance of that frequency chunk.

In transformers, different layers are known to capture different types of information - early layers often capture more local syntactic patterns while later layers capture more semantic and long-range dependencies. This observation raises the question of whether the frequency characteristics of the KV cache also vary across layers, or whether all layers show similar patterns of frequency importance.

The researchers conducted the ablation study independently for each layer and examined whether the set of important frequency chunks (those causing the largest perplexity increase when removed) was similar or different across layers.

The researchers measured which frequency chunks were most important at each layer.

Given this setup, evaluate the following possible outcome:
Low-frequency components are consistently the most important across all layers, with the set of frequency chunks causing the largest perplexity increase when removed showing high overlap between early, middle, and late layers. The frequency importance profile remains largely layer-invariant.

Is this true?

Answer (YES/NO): NO